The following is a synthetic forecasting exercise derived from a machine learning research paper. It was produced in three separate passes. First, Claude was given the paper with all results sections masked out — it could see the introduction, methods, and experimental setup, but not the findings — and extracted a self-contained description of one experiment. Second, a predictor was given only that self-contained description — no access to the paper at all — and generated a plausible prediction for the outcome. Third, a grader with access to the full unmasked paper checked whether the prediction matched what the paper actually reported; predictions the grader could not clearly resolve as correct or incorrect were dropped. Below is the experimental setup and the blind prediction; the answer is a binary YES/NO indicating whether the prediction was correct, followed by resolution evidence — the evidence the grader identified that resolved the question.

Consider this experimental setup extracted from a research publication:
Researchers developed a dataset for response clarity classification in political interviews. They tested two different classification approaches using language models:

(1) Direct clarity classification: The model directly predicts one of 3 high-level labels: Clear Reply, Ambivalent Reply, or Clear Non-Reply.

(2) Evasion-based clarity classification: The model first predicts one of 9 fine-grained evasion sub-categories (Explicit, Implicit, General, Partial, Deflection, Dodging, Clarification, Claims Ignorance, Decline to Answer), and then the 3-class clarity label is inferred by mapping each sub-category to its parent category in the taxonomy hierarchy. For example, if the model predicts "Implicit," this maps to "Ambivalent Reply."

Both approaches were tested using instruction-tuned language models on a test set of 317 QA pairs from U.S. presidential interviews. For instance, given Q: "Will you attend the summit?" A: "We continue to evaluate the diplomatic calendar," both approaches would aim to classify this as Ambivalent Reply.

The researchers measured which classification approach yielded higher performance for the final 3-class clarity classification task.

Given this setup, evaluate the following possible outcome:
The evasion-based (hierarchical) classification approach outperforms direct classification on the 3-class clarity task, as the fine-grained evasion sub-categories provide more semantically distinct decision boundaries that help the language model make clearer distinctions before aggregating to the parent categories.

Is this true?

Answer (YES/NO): YES